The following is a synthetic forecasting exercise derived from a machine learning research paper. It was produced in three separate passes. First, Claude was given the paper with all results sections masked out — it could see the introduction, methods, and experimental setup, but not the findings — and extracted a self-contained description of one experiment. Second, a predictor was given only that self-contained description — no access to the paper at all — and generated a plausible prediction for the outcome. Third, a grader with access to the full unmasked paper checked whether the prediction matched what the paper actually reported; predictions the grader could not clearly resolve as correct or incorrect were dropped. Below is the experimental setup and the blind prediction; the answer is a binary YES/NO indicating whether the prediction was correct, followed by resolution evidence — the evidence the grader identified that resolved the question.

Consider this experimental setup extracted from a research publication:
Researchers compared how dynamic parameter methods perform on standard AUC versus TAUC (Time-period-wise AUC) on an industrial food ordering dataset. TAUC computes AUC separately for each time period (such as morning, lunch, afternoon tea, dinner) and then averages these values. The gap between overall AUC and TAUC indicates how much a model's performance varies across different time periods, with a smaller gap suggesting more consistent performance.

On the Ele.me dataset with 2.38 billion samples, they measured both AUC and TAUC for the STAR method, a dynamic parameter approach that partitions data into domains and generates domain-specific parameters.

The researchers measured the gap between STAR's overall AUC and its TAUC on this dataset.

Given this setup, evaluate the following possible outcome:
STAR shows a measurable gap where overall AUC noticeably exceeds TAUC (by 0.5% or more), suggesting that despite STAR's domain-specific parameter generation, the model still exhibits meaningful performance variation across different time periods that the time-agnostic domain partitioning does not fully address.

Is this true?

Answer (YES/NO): NO